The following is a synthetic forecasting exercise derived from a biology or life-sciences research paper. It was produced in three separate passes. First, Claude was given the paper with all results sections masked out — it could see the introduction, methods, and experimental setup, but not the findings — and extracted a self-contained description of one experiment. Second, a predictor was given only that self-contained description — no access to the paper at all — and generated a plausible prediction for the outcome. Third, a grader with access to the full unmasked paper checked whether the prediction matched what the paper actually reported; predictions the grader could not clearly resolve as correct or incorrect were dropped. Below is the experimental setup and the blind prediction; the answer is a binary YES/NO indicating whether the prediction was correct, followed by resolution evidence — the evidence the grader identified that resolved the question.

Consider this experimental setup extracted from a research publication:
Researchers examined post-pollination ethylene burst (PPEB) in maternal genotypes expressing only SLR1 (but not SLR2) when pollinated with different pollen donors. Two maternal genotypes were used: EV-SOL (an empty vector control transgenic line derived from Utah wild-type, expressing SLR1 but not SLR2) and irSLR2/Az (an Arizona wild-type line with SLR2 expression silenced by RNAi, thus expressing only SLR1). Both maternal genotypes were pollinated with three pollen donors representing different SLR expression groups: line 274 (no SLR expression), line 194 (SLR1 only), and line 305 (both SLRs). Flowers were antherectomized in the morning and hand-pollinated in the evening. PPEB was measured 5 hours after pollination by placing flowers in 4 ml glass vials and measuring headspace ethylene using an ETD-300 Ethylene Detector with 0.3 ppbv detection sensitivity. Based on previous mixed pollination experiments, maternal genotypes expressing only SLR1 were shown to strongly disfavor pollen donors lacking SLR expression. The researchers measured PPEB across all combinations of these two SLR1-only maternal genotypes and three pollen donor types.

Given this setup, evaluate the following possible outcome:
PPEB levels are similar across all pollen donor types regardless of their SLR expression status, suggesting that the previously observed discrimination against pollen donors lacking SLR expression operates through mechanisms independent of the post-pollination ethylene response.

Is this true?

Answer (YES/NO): NO